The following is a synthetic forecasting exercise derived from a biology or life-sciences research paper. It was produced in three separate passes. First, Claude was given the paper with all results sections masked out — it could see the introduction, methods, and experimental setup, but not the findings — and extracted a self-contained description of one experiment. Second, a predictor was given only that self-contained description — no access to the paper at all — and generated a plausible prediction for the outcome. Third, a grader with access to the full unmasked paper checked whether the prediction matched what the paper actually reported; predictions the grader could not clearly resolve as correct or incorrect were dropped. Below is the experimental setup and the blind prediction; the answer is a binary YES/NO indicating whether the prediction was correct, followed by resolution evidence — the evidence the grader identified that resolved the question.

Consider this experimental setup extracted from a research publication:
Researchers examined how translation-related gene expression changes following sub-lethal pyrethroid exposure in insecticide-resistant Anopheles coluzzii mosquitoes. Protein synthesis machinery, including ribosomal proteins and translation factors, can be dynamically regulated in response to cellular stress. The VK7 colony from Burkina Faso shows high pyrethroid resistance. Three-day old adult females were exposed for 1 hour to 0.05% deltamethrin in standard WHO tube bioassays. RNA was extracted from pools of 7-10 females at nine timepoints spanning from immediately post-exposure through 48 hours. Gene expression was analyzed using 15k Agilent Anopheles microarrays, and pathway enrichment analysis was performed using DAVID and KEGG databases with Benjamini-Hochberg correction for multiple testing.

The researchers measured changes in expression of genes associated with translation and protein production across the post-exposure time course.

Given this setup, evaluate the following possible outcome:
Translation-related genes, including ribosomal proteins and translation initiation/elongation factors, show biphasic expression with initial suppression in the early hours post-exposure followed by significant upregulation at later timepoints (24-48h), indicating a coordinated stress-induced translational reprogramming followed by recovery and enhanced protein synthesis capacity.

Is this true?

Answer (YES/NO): NO